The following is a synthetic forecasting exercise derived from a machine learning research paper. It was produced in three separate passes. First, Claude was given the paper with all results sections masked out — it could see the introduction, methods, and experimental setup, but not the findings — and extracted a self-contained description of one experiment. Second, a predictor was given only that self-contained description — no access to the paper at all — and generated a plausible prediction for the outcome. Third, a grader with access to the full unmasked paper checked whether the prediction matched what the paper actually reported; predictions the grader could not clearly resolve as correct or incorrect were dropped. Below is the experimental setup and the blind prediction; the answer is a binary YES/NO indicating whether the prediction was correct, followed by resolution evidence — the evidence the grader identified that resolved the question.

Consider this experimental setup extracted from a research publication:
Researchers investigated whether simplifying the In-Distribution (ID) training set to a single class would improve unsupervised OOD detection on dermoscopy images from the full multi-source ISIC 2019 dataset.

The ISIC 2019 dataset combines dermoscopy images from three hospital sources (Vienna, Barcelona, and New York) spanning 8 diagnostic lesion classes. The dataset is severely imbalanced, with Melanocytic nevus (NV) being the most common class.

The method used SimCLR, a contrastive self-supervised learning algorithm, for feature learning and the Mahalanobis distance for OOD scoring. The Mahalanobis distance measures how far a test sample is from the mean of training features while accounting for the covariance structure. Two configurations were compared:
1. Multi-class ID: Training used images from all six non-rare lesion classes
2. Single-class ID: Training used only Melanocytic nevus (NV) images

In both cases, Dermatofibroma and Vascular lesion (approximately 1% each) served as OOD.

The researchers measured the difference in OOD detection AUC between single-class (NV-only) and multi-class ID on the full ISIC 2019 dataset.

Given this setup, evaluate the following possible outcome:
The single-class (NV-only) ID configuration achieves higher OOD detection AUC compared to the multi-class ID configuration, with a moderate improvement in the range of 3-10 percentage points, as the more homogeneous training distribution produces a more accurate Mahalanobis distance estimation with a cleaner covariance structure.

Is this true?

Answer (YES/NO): NO